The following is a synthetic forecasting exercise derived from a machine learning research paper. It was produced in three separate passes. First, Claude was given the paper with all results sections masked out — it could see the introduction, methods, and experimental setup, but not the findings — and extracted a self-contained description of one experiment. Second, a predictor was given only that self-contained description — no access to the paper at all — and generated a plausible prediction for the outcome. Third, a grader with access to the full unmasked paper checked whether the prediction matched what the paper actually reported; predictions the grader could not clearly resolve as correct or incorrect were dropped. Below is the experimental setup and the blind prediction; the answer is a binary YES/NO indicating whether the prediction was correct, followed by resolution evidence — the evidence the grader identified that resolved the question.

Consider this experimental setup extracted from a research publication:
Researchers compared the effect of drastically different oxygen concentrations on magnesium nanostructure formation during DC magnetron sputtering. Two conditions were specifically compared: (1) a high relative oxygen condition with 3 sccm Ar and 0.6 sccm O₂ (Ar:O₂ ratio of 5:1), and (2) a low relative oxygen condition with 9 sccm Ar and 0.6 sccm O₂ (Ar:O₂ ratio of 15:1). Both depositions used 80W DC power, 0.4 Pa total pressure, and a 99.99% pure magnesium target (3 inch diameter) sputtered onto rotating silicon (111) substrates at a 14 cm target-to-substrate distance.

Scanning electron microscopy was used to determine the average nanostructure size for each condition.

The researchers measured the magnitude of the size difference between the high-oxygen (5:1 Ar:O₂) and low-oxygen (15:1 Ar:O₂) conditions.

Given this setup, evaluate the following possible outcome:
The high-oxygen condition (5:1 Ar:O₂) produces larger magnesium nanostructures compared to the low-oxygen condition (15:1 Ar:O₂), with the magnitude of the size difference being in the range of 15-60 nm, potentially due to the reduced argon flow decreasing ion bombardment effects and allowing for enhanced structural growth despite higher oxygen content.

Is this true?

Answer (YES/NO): NO